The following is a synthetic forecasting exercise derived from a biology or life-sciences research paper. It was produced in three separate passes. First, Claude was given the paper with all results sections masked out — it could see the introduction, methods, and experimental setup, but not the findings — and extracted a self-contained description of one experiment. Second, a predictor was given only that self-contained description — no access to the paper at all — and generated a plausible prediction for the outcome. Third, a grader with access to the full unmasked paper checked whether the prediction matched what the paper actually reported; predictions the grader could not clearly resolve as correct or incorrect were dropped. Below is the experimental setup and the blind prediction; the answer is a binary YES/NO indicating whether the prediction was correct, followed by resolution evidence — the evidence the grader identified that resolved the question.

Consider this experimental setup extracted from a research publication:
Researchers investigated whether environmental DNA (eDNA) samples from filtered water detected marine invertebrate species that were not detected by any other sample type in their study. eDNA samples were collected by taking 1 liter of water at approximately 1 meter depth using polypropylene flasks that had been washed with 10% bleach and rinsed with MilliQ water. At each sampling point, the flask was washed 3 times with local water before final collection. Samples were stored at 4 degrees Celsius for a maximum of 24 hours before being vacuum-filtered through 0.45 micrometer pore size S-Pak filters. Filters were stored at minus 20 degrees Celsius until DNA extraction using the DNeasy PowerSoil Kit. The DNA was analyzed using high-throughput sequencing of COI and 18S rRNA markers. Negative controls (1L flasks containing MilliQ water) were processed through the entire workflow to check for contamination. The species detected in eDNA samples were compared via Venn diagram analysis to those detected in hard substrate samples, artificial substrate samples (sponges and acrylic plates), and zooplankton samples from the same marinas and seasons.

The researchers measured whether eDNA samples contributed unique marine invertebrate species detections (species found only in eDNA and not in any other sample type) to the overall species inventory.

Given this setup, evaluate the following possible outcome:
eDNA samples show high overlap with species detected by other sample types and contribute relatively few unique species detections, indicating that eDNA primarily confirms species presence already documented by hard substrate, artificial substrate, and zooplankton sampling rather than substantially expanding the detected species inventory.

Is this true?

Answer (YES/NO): NO